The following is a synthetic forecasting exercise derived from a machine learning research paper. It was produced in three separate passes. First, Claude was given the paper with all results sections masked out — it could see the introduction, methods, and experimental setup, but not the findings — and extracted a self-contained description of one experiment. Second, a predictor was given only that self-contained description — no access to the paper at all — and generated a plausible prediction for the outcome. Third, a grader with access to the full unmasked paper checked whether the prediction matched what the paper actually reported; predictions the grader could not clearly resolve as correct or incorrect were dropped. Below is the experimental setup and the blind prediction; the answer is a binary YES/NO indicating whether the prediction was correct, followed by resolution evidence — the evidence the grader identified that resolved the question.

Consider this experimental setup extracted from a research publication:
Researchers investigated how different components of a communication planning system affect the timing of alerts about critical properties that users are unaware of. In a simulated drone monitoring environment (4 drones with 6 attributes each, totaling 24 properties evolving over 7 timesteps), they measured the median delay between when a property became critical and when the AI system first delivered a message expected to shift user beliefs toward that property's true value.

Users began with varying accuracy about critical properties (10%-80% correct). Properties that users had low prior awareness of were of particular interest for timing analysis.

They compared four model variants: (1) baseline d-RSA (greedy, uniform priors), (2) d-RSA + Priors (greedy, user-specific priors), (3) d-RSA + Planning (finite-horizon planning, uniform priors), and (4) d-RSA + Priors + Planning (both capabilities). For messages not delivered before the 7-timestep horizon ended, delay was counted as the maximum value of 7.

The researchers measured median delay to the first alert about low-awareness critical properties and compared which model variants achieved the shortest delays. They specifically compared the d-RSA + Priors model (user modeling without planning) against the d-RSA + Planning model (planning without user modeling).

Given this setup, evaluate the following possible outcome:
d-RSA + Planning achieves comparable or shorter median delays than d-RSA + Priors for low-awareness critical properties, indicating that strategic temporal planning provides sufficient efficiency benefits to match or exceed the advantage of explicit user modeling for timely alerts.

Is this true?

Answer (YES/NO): NO